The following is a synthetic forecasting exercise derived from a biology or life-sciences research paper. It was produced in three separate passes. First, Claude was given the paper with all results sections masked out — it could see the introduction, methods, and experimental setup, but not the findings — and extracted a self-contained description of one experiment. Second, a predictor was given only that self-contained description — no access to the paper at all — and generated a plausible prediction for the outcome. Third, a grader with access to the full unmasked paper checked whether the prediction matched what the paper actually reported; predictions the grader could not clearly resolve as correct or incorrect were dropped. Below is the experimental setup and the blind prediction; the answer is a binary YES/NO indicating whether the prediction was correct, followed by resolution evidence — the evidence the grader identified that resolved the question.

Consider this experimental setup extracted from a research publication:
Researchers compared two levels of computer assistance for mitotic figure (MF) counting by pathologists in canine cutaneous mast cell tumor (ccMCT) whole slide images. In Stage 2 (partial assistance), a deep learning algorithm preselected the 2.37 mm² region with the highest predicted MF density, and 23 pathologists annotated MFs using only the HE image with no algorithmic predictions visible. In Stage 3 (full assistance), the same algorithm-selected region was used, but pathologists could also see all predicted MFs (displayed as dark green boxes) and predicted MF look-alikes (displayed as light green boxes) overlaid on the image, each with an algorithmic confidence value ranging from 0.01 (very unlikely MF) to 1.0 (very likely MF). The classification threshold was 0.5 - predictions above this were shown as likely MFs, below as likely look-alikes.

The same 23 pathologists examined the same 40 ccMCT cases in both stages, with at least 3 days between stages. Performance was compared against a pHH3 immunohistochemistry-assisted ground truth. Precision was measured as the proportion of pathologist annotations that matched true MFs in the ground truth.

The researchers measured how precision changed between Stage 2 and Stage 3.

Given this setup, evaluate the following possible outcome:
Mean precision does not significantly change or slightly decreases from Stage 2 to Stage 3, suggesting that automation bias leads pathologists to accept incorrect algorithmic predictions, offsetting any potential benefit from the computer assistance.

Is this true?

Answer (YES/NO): NO